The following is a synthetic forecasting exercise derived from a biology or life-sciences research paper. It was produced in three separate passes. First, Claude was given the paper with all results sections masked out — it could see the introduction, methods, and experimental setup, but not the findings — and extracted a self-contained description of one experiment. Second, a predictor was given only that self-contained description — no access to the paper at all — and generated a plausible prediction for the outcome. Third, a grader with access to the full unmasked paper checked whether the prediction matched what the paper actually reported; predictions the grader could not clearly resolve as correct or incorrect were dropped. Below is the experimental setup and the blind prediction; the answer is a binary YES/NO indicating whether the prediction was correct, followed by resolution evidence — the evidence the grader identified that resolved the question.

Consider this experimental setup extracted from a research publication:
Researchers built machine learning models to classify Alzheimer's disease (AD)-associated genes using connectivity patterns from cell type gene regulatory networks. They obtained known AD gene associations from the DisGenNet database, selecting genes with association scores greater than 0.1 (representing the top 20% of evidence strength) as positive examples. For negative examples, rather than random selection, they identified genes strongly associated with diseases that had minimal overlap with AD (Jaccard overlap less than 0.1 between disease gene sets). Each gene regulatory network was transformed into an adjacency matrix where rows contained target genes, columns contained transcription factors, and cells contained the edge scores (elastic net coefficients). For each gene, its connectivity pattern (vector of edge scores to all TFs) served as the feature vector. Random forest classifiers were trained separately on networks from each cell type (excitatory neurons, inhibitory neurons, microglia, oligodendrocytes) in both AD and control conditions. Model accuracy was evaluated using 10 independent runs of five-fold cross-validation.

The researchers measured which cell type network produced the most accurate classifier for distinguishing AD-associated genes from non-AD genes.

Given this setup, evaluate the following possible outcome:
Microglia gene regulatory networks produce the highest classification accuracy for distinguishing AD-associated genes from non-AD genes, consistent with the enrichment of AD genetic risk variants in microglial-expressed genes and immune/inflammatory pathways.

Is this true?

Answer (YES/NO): YES